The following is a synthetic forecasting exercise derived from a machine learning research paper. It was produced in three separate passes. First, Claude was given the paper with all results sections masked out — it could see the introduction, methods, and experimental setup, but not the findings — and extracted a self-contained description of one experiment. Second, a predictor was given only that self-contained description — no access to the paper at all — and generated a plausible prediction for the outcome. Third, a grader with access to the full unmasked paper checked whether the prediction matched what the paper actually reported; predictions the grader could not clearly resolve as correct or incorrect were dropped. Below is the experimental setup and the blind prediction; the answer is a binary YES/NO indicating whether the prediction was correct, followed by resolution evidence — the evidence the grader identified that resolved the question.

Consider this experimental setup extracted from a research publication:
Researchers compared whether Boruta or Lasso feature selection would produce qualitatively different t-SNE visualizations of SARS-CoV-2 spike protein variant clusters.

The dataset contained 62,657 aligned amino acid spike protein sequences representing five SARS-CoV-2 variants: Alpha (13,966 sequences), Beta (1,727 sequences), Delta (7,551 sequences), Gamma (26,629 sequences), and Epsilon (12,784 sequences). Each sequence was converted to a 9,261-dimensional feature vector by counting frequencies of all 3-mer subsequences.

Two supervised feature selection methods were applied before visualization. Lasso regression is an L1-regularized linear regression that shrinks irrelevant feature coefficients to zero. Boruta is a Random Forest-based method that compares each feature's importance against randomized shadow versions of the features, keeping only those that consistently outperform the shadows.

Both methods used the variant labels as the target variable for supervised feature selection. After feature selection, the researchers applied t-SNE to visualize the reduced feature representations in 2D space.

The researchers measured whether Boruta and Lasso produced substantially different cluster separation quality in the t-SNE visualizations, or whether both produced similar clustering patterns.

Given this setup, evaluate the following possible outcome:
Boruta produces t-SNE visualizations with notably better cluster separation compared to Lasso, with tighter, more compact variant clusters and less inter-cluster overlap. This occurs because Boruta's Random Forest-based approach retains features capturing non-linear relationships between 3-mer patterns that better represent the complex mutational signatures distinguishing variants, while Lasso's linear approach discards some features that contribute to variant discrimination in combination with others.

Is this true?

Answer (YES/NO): NO